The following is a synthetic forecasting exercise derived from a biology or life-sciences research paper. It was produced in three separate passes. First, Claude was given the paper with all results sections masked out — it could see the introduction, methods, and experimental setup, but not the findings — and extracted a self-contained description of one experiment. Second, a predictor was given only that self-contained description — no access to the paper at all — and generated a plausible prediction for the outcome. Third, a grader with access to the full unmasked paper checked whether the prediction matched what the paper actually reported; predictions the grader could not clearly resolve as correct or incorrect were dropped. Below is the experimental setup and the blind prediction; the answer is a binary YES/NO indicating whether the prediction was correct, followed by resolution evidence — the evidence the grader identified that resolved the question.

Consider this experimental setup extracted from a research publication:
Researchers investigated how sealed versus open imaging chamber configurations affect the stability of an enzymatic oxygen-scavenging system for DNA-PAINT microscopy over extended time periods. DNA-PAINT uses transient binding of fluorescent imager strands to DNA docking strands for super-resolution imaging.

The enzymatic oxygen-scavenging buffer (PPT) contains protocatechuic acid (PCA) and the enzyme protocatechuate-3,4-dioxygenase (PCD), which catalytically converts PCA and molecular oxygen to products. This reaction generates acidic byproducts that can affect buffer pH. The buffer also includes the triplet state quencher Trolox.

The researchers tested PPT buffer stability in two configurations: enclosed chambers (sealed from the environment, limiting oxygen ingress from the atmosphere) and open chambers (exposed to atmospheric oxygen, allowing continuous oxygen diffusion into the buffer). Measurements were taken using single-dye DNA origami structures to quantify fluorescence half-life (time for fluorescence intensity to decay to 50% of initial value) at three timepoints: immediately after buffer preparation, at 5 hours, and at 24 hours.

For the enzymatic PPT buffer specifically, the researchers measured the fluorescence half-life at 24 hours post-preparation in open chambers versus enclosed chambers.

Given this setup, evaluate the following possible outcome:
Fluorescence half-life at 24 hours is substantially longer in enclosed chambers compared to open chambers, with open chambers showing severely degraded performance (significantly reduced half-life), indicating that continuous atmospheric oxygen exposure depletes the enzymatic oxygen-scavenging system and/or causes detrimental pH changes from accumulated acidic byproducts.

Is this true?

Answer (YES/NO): YES